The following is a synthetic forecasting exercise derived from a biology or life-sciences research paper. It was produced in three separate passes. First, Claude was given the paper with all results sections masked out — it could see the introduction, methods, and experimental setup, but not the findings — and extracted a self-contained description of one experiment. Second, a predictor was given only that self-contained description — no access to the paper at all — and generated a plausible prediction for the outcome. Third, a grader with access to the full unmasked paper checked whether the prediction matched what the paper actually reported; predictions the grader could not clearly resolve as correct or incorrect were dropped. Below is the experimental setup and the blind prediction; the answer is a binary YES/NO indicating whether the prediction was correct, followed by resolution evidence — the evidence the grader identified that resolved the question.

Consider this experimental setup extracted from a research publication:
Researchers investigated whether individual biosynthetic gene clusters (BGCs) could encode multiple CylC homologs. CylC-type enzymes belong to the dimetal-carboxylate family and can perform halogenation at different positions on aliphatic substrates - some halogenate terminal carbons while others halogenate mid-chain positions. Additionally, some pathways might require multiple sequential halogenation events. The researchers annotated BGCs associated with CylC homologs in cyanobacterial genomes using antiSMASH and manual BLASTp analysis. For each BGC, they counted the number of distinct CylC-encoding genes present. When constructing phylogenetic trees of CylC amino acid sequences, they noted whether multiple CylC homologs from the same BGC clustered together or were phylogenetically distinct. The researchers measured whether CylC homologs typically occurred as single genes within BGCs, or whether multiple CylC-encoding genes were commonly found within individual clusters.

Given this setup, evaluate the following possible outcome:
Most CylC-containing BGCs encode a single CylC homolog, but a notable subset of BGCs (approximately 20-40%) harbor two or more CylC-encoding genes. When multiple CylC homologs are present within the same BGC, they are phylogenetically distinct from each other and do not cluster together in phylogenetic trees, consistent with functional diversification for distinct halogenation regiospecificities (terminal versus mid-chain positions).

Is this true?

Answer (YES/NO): NO